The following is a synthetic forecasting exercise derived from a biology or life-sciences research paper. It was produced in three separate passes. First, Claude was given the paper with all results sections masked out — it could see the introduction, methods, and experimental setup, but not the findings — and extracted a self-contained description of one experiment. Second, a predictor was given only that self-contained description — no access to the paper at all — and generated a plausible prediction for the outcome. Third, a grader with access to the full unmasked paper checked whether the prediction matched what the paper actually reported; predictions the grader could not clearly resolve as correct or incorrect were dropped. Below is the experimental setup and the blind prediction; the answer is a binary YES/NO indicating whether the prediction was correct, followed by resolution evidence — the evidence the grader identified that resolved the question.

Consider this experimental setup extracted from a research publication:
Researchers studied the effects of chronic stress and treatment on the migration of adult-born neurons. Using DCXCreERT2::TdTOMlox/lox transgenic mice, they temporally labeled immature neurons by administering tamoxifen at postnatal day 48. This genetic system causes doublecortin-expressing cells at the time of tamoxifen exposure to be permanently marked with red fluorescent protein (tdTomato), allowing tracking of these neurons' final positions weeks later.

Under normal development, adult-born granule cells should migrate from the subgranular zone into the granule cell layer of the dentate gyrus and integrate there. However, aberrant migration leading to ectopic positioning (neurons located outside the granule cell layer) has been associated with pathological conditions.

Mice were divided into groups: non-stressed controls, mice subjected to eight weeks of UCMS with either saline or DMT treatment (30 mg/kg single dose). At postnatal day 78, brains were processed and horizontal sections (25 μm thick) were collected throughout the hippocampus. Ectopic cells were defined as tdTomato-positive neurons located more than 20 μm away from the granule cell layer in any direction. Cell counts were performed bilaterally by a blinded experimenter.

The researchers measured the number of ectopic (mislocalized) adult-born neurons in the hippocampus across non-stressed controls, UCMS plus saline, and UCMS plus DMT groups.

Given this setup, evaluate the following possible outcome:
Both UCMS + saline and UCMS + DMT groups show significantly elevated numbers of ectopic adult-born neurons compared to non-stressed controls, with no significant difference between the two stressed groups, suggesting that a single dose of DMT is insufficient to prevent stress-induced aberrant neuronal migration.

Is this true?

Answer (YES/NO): NO